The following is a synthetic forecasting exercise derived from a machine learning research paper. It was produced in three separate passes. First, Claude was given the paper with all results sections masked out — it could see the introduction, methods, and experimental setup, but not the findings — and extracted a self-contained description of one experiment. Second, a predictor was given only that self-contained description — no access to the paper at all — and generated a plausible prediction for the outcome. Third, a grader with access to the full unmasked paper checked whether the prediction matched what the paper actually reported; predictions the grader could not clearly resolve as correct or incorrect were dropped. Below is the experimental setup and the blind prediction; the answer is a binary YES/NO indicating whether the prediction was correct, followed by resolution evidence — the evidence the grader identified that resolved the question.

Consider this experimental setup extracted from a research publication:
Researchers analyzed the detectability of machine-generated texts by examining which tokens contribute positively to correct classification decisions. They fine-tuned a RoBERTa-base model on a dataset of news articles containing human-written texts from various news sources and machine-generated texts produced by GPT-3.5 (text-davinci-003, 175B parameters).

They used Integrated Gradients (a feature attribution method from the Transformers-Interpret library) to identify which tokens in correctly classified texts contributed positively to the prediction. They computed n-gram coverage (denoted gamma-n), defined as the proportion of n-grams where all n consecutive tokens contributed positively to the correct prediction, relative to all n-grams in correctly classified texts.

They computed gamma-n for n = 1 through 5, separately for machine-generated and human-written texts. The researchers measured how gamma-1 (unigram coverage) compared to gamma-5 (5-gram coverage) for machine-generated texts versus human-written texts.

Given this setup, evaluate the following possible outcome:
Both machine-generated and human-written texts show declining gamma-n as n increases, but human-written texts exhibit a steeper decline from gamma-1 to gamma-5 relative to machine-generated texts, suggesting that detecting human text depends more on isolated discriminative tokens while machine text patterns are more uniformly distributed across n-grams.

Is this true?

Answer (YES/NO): YES